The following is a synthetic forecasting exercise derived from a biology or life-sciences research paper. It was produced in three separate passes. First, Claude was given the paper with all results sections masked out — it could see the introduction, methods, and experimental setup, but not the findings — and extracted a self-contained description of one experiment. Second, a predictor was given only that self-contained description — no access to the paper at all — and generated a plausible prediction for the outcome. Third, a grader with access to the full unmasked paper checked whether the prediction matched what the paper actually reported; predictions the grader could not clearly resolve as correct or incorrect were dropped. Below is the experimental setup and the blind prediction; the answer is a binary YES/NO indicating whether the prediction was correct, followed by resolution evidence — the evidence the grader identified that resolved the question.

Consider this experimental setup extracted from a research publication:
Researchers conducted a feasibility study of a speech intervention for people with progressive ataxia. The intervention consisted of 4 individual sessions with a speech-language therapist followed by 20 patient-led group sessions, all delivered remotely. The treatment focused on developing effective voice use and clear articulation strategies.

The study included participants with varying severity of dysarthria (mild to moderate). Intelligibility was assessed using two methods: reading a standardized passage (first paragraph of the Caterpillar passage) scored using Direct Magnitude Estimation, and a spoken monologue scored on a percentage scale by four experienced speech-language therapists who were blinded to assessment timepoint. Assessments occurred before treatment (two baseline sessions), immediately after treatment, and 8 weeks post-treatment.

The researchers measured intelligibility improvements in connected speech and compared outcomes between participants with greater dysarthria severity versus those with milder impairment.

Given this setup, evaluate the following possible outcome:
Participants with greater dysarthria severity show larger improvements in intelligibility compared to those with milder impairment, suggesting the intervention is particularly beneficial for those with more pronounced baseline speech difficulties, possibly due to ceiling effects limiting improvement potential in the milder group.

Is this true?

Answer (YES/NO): NO